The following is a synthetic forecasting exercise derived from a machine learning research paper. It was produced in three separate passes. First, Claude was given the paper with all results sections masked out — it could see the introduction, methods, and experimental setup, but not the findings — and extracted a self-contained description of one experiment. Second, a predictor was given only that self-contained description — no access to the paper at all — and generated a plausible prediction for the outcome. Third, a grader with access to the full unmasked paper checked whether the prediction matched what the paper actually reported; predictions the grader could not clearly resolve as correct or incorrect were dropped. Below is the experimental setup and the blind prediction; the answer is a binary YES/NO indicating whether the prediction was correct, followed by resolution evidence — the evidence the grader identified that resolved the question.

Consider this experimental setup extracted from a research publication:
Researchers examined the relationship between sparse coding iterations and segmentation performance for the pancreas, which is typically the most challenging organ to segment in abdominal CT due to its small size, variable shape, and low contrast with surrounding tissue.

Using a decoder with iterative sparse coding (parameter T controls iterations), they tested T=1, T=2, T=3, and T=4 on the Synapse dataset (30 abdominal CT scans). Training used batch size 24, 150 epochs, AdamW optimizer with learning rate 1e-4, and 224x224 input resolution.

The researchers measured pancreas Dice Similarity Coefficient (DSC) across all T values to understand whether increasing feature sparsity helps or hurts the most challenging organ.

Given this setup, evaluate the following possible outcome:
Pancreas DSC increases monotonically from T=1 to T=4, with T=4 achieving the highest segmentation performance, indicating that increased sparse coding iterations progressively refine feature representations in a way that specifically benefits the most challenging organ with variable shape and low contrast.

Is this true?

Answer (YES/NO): NO